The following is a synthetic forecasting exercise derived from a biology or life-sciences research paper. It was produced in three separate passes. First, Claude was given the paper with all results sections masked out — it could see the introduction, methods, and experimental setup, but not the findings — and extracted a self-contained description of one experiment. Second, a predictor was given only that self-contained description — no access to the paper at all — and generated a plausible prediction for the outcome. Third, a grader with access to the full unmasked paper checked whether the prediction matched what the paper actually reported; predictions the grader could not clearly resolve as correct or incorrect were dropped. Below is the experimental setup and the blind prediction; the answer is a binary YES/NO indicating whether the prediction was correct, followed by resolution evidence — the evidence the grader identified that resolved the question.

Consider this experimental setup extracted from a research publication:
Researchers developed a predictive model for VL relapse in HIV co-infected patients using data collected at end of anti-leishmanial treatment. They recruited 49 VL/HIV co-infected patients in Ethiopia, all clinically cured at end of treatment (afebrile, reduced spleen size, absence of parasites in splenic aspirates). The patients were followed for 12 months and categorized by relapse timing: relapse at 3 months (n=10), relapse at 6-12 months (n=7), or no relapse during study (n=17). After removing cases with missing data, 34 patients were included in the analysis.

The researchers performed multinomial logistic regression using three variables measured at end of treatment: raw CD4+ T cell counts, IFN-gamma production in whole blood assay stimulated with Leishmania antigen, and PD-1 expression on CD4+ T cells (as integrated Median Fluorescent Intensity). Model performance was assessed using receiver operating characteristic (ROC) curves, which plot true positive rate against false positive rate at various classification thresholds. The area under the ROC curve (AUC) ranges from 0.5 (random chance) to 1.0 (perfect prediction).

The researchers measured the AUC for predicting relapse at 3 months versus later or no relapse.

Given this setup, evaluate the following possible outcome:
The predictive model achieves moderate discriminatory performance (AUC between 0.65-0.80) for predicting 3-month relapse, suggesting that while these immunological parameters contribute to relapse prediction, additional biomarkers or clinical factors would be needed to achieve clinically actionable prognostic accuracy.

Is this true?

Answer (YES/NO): NO